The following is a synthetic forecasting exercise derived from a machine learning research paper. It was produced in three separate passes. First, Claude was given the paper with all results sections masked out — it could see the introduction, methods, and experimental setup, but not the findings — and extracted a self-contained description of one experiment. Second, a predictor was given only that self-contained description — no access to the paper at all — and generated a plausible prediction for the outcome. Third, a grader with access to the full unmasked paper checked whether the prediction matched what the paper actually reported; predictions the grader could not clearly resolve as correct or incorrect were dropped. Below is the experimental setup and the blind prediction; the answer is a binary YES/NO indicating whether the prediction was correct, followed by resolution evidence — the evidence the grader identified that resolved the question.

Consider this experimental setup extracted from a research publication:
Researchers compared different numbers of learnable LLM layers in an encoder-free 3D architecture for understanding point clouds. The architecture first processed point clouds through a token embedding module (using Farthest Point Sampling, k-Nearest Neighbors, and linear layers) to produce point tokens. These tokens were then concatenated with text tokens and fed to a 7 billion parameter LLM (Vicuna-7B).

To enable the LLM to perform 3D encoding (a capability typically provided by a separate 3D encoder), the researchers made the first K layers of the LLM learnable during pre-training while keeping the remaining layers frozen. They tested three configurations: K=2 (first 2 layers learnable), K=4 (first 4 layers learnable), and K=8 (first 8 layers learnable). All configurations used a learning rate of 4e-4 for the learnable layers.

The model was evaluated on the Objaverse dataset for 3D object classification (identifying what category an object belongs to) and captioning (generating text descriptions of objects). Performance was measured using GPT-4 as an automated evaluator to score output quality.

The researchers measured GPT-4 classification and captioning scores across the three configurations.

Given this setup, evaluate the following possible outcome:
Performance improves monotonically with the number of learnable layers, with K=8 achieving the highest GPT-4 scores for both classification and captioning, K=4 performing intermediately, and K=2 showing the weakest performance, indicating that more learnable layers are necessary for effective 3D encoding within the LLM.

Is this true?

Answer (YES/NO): NO